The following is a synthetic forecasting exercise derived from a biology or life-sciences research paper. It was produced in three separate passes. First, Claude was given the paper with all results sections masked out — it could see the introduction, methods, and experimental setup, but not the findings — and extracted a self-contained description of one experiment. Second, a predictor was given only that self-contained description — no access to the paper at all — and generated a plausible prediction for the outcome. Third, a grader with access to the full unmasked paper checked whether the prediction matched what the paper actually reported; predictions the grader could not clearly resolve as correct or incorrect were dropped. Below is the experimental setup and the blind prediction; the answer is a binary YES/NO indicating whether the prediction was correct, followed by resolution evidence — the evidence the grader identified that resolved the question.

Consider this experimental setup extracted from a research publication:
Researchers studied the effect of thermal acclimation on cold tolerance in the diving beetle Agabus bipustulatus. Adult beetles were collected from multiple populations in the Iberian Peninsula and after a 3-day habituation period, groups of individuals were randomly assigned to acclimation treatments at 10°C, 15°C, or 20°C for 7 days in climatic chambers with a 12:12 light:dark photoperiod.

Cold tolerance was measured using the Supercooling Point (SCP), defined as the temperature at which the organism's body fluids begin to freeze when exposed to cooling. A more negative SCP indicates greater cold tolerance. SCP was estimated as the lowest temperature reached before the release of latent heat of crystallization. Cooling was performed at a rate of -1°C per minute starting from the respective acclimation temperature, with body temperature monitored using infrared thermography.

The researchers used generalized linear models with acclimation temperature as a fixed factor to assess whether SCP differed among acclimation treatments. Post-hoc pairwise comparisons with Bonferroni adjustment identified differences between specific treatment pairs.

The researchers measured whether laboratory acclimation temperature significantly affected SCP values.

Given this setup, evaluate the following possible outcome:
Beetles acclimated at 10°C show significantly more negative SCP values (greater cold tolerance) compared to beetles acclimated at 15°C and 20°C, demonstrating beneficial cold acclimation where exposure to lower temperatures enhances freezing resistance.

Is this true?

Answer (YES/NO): NO